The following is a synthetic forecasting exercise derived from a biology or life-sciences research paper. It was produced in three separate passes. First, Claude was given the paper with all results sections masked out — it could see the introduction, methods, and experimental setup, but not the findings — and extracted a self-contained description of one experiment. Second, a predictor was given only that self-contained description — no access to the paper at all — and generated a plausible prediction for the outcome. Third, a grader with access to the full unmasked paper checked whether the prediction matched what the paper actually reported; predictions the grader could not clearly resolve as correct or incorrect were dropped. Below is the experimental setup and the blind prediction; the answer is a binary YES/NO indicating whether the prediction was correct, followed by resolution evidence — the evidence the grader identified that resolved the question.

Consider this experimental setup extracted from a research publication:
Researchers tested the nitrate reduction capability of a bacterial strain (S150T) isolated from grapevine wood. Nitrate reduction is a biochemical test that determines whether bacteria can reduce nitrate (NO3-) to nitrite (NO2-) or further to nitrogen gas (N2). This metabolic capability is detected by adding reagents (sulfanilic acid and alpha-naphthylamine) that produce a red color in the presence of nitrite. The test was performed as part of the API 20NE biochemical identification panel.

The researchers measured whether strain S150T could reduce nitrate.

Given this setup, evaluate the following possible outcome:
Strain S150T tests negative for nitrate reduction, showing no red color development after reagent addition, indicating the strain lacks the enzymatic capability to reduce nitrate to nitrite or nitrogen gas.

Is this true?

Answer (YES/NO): YES